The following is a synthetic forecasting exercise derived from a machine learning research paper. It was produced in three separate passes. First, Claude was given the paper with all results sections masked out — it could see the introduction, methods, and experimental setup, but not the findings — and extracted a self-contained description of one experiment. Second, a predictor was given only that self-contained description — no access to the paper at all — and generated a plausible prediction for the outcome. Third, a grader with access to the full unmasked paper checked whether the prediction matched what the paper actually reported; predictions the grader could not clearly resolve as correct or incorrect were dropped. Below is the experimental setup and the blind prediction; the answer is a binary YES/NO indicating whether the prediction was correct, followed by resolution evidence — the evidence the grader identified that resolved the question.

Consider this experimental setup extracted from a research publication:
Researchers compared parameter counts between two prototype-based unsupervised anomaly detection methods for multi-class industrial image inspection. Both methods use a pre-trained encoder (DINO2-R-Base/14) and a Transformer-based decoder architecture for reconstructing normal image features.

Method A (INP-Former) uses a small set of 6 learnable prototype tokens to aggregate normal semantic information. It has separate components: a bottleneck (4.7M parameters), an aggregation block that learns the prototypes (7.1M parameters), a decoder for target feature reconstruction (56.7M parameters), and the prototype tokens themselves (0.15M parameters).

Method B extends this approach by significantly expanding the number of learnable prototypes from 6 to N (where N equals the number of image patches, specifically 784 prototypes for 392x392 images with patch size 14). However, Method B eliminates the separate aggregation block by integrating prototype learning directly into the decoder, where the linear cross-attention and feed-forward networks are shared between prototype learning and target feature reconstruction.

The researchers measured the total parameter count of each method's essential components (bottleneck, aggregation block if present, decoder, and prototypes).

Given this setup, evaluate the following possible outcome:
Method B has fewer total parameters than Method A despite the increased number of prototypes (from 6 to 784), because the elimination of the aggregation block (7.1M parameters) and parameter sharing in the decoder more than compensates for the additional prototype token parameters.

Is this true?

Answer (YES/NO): YES